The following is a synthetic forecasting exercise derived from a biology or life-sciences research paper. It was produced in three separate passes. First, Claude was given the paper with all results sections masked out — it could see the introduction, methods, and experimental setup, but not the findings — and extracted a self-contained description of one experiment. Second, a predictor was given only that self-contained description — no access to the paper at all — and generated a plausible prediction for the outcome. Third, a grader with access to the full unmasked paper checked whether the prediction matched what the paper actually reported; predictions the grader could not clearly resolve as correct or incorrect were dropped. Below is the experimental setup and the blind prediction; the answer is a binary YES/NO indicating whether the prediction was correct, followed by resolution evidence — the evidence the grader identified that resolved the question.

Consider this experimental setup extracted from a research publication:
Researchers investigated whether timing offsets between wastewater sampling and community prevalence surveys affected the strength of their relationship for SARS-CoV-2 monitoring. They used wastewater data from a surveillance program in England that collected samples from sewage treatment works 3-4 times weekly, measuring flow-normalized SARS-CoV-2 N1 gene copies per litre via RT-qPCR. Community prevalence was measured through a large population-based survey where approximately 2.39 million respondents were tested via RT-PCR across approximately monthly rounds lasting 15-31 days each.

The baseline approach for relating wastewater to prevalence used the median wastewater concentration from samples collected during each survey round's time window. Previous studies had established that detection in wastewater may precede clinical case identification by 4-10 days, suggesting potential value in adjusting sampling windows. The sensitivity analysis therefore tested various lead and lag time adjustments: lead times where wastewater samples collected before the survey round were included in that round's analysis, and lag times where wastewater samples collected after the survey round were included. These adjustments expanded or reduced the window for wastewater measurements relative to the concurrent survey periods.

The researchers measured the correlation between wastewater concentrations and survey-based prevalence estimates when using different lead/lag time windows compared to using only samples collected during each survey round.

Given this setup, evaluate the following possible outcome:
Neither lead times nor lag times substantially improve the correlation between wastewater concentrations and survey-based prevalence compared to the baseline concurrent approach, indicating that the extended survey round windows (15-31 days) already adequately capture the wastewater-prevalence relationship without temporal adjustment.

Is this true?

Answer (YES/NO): YES